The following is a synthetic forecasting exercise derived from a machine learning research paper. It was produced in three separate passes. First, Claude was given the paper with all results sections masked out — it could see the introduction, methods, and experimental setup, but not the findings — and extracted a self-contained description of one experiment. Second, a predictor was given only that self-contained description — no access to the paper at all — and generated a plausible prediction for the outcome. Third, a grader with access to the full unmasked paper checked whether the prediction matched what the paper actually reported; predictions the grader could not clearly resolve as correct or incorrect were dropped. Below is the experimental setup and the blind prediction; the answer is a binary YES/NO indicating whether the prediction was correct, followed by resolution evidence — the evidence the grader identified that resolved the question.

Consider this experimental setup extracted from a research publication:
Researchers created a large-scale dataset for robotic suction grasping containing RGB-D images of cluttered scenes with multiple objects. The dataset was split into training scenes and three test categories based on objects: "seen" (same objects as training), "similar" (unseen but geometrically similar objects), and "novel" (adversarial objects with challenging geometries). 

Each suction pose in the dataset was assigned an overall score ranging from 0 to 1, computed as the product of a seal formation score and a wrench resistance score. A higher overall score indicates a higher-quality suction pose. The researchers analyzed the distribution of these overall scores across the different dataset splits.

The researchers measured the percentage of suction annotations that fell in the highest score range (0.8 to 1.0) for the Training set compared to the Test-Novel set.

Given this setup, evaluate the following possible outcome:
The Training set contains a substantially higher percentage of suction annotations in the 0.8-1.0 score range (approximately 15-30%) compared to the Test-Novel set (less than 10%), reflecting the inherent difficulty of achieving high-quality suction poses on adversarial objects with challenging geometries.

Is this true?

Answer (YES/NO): NO